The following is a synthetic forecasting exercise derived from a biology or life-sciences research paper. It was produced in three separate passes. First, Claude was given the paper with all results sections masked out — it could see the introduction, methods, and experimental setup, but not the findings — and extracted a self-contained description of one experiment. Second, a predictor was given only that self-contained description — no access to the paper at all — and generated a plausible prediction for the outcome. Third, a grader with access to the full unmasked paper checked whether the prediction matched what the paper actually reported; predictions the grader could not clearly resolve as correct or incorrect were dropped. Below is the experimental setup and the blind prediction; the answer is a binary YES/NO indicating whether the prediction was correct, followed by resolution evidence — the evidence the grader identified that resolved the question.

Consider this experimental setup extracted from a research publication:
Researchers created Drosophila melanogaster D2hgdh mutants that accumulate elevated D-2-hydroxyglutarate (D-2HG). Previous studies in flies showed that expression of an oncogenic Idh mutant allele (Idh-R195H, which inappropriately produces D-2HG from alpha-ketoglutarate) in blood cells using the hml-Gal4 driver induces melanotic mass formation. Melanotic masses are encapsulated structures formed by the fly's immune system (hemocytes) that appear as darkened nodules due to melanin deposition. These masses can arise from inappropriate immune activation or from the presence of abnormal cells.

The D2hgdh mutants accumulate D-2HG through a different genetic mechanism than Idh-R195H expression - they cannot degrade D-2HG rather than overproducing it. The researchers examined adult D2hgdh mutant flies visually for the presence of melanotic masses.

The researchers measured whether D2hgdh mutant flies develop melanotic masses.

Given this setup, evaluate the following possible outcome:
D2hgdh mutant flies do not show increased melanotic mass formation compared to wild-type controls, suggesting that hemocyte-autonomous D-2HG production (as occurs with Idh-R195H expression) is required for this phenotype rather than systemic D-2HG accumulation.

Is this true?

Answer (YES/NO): NO